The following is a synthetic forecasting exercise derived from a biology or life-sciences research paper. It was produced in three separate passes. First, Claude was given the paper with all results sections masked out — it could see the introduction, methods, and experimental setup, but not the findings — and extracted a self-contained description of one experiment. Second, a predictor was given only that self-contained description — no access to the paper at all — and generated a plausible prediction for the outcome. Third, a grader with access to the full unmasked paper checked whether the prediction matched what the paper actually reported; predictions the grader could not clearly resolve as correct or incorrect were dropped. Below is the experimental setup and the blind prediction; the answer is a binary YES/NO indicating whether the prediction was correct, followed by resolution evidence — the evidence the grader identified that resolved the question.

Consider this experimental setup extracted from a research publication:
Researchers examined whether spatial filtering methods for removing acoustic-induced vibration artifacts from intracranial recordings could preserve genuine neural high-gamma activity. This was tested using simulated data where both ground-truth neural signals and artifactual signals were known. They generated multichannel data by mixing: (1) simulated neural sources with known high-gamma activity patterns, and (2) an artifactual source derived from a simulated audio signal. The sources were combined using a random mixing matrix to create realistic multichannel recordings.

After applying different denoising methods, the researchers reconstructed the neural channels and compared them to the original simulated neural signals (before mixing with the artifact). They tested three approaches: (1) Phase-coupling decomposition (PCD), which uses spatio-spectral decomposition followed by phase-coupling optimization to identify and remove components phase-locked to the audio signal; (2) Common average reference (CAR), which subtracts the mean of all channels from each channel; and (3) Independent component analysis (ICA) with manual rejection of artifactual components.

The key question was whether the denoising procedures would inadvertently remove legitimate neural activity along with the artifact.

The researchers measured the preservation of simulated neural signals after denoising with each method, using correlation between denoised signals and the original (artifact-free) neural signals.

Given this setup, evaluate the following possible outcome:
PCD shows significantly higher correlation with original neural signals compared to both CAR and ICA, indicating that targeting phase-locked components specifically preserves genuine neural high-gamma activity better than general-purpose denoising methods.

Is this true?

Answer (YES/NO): YES